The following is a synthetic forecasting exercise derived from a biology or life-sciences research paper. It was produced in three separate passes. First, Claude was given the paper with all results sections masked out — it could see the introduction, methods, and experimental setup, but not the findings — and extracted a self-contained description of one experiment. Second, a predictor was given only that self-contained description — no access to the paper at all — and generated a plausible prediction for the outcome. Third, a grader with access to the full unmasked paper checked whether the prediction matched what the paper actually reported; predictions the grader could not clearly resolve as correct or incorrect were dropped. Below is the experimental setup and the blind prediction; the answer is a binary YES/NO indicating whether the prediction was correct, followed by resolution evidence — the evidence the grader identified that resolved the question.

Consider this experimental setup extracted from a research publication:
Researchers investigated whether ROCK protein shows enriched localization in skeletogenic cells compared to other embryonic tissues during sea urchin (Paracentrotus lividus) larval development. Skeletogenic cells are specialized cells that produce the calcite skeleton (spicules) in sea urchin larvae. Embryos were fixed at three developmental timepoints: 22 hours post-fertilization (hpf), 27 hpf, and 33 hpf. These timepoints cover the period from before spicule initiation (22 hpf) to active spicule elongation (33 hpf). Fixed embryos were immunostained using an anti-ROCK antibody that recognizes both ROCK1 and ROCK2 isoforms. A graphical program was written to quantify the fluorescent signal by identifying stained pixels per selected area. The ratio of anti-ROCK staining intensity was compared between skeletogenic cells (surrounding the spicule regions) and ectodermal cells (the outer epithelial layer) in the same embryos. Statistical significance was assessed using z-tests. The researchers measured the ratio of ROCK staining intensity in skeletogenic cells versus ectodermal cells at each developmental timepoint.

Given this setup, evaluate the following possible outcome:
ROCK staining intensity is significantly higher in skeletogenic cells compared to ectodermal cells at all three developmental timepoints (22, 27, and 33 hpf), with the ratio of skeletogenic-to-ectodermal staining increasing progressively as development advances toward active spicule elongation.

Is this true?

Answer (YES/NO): YES